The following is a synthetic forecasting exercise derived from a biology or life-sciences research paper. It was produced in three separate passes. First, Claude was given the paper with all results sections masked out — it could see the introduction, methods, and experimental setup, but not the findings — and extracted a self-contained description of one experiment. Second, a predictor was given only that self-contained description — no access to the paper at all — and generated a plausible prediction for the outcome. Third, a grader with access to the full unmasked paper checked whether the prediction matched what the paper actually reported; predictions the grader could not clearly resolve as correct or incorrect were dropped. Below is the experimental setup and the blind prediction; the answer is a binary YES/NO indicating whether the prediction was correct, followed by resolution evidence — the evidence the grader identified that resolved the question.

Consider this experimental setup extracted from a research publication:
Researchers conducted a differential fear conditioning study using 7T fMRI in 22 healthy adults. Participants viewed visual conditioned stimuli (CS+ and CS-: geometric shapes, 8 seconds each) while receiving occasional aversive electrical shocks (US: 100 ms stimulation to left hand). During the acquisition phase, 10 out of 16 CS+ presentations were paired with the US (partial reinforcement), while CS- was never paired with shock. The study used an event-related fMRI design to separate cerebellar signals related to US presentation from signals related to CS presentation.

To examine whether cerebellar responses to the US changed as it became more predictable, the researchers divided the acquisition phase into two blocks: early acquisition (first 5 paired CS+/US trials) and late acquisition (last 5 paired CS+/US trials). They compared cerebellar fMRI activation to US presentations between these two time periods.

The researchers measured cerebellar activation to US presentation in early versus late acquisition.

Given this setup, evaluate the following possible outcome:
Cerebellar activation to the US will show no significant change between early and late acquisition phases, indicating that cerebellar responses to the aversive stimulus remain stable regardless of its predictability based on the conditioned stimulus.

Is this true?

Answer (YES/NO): YES